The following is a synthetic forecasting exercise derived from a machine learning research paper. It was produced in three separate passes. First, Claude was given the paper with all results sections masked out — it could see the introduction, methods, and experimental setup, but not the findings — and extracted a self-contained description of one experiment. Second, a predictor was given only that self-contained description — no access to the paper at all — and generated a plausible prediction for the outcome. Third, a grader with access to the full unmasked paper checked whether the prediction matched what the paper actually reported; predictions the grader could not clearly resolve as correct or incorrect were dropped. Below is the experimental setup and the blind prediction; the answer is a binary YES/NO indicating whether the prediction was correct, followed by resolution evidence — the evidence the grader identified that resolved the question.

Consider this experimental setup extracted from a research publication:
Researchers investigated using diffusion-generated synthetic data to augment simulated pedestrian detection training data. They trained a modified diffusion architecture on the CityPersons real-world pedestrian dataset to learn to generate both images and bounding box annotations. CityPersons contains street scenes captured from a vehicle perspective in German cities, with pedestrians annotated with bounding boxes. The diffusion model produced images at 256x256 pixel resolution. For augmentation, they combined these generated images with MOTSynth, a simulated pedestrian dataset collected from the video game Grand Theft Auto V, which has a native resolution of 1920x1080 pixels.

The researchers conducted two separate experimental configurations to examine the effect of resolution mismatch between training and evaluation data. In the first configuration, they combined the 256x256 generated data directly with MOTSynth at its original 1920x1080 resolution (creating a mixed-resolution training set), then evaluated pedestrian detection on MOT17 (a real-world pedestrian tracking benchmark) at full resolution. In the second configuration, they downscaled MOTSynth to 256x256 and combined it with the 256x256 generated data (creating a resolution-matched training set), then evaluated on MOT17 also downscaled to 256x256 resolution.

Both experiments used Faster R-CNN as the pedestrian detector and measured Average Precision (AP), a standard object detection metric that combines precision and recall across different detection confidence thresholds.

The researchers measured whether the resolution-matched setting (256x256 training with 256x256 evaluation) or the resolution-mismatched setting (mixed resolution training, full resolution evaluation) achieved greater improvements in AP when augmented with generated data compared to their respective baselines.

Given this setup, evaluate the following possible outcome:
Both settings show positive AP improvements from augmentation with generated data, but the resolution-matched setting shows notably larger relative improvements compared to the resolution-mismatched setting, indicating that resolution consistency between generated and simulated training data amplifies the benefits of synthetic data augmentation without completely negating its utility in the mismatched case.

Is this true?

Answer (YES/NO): NO